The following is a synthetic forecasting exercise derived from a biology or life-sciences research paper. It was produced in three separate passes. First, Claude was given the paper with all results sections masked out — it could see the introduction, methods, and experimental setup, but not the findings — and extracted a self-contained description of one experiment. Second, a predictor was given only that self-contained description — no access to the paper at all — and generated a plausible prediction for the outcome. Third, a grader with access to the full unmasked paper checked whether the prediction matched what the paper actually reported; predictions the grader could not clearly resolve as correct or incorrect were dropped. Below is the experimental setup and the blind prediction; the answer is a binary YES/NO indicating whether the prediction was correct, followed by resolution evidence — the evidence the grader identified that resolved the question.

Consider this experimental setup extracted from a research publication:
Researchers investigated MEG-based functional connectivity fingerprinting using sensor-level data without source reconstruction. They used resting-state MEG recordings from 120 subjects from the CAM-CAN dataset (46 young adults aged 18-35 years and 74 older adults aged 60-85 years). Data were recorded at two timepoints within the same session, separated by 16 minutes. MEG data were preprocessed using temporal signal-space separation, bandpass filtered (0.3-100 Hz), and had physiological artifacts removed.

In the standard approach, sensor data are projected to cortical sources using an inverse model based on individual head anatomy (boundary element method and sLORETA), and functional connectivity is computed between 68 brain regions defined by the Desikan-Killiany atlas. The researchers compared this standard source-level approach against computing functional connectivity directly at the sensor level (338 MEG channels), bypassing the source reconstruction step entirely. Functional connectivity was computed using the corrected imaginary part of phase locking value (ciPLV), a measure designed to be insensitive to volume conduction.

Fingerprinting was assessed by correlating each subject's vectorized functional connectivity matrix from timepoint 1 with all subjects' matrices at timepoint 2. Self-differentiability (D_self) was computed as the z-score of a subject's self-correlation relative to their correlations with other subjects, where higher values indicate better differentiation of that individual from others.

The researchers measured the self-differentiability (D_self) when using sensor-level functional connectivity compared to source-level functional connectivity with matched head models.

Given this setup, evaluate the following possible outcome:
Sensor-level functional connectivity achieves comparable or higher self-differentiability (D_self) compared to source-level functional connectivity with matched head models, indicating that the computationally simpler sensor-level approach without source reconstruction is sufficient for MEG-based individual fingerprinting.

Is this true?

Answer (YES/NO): YES